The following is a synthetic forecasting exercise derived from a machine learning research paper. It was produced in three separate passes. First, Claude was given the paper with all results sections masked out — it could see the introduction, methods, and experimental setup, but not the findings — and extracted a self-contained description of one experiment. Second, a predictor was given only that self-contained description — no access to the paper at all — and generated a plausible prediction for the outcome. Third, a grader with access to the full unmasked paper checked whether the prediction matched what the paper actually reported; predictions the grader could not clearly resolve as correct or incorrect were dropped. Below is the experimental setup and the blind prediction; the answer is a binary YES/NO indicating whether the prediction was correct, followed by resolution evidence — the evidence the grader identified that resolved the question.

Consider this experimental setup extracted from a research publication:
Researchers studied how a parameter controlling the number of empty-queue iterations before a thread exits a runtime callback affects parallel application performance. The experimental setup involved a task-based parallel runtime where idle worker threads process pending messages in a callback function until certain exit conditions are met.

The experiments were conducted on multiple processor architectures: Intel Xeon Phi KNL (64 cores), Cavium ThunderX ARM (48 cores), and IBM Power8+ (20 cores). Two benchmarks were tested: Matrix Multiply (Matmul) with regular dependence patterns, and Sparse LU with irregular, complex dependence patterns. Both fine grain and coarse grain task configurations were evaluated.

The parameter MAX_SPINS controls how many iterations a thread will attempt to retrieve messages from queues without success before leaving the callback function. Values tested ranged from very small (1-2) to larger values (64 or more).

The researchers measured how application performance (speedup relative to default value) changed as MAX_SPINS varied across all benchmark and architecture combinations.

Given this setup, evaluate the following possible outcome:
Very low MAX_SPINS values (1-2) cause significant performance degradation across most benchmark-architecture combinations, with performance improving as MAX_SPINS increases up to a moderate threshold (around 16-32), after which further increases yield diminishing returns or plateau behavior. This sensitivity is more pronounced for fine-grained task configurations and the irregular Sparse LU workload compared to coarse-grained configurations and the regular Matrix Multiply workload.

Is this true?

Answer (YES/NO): NO